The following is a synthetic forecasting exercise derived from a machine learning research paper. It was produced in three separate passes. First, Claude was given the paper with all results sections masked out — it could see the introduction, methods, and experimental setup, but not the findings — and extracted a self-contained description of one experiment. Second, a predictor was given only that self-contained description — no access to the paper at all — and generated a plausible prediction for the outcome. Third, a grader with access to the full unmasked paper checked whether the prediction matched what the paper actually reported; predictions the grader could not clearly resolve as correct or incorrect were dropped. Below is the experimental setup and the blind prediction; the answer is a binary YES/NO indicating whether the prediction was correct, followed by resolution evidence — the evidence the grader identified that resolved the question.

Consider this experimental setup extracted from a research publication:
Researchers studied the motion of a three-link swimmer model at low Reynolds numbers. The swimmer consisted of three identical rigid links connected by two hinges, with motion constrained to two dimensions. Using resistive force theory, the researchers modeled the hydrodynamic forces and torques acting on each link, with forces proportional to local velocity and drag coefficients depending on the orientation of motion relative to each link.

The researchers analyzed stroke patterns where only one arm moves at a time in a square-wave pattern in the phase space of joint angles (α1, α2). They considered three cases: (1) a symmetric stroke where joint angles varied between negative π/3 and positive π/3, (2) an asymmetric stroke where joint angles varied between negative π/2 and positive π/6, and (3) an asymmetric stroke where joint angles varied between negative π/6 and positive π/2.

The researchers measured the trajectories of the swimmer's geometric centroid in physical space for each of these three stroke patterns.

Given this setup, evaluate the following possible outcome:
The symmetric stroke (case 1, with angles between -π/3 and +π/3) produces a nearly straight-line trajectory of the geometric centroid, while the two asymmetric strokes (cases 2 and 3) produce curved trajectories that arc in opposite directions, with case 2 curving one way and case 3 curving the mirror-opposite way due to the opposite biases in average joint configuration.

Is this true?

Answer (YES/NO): YES